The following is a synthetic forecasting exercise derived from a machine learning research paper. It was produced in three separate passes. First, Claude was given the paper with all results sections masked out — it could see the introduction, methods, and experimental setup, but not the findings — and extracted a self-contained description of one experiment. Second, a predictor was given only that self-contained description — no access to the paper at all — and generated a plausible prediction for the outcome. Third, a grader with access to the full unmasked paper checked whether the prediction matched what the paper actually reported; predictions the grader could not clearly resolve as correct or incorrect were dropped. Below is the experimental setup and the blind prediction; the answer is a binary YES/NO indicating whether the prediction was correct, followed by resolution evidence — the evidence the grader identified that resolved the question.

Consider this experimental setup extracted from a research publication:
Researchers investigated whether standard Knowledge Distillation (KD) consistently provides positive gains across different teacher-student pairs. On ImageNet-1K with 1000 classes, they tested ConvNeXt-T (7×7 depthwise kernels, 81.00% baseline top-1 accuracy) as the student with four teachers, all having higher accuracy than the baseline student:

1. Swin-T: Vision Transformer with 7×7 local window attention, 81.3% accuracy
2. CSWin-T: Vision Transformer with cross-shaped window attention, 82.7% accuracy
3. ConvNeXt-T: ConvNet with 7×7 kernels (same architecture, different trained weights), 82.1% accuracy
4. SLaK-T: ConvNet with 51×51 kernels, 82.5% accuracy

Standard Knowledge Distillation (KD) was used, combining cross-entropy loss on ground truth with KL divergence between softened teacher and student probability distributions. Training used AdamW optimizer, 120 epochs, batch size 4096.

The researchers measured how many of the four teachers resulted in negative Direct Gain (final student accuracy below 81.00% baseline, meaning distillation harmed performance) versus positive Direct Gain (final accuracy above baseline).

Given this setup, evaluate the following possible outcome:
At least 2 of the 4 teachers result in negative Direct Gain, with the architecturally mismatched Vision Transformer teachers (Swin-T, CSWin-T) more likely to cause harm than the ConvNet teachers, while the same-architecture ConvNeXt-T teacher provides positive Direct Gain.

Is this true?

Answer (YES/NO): NO